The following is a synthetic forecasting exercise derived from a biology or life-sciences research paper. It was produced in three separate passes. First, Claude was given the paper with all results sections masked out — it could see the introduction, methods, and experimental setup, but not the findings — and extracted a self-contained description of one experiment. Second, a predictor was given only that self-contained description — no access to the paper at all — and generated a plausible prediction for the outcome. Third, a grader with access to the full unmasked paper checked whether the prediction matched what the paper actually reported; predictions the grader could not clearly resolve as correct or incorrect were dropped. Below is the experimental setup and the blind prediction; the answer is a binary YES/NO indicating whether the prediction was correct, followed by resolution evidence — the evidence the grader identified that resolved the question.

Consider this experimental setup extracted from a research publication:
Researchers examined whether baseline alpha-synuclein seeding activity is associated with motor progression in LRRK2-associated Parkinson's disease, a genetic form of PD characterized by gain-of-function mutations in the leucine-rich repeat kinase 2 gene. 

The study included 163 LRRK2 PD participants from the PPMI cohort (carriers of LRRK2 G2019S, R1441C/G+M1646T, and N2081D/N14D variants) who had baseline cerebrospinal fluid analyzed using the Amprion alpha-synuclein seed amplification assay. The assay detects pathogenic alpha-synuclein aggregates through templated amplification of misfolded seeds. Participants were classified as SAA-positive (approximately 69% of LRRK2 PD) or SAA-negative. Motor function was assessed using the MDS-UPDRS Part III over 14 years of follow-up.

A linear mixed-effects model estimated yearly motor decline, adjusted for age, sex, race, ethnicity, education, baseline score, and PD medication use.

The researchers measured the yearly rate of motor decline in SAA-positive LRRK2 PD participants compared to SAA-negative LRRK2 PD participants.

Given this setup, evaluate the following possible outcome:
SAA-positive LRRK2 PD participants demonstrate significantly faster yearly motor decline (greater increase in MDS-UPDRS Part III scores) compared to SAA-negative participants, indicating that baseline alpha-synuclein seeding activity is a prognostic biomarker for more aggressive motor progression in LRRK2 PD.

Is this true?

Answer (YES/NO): NO